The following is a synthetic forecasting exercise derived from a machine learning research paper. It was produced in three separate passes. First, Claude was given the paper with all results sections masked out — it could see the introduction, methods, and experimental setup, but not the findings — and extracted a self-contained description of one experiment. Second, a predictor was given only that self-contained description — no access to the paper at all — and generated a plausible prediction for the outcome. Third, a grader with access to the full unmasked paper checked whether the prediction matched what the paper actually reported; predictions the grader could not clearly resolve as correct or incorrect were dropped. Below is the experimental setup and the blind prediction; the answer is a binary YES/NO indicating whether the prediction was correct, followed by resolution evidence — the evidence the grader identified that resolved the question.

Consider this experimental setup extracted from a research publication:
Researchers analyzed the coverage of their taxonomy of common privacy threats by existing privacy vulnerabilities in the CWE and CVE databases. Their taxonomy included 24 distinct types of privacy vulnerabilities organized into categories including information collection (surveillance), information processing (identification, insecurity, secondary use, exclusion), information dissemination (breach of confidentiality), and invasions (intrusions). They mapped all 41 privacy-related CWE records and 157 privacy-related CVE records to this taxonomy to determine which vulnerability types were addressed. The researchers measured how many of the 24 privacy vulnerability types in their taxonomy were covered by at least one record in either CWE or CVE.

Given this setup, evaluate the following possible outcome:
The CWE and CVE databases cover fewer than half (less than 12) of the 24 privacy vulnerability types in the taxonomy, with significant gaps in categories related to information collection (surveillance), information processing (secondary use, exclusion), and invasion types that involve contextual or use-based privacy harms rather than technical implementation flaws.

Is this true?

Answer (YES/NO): NO